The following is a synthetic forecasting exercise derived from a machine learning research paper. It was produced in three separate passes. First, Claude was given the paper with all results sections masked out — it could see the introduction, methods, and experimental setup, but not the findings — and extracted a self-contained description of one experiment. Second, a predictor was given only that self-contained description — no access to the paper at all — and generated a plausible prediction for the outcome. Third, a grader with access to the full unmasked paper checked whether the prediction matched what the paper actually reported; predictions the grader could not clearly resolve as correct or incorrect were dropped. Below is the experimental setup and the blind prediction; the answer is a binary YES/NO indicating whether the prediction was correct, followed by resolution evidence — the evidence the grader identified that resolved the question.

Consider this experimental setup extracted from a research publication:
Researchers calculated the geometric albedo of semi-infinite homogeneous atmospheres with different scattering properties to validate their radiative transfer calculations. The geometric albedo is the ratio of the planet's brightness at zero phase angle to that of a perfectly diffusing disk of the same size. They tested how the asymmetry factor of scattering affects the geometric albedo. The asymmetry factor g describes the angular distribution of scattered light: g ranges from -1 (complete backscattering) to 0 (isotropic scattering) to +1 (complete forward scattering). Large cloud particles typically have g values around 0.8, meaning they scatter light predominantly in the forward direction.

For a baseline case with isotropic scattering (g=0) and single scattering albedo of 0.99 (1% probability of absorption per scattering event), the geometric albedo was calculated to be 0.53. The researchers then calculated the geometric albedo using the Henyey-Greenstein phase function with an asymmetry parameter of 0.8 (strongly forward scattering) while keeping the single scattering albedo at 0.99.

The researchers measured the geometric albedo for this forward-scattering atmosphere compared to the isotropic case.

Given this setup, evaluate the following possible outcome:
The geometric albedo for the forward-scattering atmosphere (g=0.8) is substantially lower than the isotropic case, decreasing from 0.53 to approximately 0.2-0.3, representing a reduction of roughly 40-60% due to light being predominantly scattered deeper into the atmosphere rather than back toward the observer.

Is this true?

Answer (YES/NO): NO